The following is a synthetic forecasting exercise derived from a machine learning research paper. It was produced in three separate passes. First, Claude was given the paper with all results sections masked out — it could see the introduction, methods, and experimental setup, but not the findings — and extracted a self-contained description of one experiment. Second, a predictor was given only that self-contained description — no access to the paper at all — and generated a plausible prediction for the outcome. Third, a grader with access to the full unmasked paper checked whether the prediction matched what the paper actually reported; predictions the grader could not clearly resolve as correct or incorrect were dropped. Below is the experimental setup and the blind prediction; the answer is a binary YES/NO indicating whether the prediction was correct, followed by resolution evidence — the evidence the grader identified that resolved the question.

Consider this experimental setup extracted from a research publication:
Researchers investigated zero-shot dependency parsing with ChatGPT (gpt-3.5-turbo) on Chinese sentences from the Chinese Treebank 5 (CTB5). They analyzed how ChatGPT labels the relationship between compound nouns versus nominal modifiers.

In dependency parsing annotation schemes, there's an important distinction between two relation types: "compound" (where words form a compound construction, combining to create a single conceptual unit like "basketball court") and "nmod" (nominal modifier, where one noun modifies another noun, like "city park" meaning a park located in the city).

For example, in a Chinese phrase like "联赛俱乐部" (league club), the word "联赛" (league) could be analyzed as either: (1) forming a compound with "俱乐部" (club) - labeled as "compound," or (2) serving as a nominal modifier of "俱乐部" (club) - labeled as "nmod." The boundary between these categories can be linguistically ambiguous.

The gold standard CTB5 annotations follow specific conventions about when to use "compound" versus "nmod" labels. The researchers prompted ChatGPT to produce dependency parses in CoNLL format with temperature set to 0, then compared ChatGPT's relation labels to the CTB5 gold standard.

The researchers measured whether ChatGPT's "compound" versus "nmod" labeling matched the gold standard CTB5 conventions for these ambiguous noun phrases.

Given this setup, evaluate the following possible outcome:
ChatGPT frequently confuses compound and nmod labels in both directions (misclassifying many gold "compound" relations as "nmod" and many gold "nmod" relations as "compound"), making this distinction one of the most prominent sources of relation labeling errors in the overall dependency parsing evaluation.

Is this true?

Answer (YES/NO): NO